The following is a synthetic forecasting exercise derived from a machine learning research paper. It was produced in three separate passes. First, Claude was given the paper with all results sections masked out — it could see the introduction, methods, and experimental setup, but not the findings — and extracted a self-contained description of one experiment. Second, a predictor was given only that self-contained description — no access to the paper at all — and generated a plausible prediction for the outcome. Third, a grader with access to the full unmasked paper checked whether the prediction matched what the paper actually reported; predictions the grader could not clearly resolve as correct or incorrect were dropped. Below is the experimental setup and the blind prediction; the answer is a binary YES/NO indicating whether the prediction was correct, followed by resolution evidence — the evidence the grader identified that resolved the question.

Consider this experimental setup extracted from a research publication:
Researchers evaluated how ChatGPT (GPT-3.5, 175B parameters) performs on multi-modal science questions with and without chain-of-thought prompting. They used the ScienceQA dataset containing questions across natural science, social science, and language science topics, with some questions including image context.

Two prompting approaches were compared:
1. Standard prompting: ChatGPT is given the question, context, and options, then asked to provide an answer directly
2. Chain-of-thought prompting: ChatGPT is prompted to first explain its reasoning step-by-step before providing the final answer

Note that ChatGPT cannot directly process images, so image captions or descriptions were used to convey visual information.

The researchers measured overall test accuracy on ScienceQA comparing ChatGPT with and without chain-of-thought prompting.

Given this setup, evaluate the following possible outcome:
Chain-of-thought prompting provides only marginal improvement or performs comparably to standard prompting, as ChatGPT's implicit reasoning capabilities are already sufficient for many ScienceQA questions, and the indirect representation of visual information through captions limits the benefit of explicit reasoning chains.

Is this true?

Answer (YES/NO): YES